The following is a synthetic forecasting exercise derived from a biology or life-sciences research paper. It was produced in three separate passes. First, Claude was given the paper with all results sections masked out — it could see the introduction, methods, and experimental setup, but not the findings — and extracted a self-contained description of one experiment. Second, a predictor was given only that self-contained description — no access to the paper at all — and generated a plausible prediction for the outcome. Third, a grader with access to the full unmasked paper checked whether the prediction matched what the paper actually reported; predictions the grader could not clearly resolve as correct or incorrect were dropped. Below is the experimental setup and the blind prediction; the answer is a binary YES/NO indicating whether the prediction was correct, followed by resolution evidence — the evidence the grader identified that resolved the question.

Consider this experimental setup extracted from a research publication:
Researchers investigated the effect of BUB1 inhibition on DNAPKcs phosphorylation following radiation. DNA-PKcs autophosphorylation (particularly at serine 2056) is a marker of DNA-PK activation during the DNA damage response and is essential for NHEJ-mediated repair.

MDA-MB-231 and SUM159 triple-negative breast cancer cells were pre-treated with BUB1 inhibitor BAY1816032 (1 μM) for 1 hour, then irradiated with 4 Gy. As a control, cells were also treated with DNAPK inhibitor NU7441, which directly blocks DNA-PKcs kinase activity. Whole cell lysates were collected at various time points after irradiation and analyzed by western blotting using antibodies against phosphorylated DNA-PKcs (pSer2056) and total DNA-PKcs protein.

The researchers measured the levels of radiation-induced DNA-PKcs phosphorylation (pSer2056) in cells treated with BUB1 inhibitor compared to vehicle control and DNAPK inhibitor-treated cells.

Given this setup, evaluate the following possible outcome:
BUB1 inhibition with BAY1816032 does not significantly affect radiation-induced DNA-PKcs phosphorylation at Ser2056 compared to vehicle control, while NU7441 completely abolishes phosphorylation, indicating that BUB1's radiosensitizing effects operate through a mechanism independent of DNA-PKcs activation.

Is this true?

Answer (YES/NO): NO